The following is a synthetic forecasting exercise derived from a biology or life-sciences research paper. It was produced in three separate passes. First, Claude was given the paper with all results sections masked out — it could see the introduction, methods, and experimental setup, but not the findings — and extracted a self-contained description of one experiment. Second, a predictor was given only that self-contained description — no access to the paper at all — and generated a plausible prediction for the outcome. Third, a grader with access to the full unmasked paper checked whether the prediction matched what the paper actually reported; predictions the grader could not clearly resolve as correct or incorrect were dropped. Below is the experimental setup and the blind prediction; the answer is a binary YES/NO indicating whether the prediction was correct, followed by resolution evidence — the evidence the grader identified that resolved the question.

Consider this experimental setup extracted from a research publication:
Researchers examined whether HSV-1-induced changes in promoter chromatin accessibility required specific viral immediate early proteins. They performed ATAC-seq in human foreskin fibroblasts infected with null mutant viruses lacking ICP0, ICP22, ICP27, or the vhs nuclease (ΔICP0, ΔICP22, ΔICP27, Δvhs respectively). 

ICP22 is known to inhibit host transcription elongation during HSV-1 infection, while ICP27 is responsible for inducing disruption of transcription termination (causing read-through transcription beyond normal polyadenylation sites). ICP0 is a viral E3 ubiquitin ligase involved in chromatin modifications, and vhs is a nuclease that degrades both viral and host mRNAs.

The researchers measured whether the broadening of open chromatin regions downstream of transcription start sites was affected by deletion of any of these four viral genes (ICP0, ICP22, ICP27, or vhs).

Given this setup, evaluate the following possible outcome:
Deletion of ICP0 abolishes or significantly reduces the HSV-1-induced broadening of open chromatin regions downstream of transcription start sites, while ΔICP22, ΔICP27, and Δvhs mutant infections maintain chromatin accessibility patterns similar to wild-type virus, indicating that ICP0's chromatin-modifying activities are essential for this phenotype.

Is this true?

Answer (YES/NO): NO